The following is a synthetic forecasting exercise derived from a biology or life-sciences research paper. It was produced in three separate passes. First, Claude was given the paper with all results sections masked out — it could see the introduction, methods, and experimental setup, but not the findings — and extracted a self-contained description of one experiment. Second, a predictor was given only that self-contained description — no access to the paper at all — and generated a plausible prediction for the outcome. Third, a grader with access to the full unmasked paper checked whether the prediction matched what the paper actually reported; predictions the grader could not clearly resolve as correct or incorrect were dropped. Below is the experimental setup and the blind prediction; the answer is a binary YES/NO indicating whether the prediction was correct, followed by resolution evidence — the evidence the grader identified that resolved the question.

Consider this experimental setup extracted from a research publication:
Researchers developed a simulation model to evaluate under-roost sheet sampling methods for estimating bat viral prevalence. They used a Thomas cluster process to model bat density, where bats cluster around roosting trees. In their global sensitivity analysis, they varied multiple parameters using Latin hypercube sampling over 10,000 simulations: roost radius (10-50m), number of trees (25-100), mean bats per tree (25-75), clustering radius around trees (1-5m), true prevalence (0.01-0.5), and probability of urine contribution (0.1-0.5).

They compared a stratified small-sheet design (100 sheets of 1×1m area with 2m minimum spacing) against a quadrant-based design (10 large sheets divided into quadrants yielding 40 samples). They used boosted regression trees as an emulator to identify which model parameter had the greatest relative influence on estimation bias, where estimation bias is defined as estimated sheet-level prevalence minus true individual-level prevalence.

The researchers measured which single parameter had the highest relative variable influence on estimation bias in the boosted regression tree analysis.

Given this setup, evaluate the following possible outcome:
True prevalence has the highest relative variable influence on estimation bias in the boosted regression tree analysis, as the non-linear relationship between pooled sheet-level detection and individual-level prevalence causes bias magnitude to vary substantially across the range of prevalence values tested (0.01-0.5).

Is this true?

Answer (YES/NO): NO